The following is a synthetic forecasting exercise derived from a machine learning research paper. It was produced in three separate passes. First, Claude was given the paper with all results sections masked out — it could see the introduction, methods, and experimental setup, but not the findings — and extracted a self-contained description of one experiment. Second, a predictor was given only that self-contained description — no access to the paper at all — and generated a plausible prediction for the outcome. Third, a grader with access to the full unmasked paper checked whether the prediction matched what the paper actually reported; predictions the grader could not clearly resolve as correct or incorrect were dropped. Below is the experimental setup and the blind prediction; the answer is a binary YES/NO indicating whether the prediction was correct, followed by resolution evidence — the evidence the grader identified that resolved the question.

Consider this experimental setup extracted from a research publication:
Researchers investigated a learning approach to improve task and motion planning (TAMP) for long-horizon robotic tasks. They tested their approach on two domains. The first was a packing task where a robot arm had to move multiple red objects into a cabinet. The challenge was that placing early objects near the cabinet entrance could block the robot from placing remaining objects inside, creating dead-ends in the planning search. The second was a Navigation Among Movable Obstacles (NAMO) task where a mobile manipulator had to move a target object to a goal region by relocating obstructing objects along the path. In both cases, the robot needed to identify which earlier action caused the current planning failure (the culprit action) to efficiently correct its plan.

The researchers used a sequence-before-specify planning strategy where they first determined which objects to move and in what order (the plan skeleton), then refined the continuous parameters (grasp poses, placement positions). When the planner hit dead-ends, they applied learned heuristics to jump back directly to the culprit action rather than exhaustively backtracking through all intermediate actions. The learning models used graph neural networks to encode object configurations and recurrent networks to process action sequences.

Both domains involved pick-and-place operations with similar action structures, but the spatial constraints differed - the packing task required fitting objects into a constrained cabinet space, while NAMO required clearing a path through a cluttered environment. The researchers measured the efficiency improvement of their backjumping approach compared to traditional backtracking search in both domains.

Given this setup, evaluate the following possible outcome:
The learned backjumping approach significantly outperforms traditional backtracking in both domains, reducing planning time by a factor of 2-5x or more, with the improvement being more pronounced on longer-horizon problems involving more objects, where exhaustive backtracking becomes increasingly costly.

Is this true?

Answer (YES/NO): NO